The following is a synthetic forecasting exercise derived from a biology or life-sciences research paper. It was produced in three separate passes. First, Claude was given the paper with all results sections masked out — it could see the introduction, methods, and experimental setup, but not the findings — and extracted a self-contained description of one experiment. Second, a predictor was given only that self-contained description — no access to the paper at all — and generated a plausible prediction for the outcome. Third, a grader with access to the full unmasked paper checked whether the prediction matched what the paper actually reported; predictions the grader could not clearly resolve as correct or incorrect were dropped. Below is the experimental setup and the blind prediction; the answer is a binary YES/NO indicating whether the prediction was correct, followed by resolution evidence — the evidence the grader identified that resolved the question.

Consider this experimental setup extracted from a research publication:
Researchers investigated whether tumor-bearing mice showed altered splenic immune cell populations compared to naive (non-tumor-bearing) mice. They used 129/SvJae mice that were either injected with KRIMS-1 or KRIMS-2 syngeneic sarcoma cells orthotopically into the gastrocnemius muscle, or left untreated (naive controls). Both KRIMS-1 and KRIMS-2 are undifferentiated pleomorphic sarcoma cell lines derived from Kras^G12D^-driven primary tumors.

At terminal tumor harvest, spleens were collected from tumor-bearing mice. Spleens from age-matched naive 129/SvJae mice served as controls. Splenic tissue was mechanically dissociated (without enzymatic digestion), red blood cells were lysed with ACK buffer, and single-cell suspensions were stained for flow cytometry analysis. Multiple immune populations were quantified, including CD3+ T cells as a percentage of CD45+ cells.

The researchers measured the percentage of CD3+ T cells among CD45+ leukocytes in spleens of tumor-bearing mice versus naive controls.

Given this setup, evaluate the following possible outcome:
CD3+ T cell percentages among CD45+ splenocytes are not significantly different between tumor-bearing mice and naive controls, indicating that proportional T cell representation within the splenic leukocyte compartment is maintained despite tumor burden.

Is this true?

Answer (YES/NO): YES